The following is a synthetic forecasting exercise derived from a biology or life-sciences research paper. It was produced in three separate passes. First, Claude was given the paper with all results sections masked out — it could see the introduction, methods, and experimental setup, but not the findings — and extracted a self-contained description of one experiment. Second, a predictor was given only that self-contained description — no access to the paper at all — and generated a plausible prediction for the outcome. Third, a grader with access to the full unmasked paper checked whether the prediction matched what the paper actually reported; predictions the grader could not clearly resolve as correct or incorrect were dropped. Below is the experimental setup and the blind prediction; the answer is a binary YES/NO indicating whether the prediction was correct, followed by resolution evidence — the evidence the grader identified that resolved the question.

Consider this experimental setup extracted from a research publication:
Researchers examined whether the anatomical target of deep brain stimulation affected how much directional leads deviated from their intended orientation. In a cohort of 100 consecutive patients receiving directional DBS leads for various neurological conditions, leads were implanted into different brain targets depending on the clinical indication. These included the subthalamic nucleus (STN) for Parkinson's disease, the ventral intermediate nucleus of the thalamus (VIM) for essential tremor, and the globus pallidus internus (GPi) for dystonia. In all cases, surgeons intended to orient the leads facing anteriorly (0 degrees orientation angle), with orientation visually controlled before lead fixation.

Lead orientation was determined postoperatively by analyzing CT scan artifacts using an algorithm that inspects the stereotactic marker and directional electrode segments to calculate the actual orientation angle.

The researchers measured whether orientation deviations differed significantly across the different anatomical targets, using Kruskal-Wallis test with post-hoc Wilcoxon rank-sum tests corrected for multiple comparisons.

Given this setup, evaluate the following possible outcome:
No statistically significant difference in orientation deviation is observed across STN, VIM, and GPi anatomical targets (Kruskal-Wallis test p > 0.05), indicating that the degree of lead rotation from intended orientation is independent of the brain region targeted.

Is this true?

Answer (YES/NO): YES